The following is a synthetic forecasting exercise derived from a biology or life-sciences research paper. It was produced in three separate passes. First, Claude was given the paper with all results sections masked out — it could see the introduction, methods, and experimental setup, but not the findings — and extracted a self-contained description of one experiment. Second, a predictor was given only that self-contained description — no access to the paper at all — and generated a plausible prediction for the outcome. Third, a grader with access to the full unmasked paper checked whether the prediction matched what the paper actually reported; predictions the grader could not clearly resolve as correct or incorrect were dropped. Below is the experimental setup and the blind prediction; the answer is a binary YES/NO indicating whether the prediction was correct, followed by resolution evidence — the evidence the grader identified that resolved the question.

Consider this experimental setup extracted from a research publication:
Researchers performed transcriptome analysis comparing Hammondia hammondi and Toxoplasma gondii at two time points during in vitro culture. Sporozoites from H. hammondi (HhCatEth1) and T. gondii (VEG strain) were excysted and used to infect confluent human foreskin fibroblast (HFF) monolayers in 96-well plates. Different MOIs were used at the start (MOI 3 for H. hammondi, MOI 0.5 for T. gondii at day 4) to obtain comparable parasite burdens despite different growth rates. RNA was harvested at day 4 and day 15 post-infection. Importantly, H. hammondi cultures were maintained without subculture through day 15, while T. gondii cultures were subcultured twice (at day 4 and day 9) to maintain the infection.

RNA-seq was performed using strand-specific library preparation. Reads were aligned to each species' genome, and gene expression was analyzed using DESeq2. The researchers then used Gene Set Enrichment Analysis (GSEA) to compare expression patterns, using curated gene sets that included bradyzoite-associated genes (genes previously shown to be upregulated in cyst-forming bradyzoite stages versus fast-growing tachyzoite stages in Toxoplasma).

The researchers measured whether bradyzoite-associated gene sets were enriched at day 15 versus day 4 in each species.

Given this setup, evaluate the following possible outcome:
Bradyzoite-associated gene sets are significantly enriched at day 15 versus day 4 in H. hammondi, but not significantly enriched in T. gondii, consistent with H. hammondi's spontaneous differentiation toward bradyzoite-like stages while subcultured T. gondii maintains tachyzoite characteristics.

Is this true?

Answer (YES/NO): NO